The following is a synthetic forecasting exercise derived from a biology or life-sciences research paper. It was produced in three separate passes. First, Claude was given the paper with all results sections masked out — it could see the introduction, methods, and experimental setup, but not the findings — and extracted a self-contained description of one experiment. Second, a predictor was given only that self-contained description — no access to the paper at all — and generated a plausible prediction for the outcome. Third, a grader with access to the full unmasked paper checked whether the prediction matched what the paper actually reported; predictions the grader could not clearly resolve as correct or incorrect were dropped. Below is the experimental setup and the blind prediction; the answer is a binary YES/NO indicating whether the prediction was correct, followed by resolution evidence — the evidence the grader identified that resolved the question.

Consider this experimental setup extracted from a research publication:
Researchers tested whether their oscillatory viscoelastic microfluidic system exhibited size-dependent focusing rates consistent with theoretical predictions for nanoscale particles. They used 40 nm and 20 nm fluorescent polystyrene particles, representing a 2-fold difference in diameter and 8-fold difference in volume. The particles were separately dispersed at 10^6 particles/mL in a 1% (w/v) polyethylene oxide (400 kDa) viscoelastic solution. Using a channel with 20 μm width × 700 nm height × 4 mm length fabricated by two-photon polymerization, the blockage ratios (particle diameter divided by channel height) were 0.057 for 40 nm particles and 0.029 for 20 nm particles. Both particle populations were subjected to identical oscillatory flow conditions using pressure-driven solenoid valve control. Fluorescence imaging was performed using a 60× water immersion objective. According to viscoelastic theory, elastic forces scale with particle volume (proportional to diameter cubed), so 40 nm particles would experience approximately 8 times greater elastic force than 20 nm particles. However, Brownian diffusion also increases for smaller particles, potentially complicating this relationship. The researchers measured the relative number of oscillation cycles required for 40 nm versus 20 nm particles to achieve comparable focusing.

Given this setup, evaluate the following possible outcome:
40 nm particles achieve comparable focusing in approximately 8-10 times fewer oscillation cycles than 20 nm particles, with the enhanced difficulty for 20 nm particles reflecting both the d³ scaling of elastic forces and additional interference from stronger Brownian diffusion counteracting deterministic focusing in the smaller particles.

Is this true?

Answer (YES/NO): NO